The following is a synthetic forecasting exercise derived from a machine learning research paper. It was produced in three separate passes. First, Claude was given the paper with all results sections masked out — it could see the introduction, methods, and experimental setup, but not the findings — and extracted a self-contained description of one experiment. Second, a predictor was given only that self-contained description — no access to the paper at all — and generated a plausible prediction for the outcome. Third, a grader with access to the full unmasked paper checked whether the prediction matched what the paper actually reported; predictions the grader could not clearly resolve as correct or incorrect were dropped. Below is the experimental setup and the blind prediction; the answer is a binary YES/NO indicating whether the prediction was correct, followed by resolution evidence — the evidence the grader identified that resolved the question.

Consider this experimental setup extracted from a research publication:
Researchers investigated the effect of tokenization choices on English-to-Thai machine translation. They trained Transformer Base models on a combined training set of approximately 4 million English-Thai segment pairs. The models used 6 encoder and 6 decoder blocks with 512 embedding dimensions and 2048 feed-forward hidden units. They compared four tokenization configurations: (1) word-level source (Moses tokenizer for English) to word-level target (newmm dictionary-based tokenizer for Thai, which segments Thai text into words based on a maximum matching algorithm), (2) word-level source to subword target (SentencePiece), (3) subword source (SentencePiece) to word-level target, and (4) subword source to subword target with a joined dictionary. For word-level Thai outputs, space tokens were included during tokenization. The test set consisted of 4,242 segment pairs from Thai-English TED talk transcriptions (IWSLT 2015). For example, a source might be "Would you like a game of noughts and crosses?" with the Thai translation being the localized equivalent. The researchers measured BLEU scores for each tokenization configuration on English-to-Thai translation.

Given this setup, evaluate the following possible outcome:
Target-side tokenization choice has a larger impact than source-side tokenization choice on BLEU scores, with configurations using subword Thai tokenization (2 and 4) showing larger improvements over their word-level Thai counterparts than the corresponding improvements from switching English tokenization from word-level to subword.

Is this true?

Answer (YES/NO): NO